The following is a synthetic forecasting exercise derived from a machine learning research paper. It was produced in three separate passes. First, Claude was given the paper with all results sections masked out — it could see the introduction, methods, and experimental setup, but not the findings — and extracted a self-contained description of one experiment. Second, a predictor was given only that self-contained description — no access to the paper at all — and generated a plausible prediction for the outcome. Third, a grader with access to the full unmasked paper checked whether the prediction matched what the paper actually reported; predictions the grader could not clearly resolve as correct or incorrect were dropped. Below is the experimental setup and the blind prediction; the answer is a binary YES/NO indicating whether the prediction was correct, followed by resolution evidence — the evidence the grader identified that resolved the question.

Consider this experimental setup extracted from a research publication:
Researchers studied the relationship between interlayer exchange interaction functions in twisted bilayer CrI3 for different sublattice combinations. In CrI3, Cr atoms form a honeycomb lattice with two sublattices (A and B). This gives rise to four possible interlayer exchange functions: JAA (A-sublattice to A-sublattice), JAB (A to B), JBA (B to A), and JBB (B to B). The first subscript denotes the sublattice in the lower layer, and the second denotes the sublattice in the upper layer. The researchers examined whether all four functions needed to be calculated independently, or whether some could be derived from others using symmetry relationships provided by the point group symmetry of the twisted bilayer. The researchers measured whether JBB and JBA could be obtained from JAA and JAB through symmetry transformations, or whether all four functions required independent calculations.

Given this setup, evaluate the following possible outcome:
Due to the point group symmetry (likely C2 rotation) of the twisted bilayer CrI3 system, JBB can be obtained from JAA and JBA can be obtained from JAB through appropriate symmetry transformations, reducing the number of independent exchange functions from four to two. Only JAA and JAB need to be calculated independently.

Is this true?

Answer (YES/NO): YES